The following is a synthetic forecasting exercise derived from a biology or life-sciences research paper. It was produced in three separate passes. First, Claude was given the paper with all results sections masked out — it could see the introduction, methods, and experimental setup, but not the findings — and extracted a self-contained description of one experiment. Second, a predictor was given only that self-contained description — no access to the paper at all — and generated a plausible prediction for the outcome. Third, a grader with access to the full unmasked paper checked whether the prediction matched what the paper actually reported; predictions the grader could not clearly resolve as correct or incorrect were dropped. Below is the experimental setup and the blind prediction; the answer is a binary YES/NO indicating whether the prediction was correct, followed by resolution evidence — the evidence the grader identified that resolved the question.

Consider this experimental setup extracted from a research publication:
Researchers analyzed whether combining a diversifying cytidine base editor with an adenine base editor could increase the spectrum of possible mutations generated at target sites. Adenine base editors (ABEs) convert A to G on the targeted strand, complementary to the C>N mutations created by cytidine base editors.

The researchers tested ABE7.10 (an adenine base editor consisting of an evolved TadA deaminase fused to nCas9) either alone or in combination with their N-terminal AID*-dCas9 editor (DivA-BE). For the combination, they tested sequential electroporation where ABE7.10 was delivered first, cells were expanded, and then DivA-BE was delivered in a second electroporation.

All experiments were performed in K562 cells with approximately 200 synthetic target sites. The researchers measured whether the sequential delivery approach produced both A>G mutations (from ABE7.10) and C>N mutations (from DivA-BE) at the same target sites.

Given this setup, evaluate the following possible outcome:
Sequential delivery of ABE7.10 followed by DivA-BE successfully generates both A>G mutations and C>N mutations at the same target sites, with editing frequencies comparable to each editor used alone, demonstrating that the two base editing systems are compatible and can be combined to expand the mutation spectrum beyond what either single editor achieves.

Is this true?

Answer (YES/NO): NO